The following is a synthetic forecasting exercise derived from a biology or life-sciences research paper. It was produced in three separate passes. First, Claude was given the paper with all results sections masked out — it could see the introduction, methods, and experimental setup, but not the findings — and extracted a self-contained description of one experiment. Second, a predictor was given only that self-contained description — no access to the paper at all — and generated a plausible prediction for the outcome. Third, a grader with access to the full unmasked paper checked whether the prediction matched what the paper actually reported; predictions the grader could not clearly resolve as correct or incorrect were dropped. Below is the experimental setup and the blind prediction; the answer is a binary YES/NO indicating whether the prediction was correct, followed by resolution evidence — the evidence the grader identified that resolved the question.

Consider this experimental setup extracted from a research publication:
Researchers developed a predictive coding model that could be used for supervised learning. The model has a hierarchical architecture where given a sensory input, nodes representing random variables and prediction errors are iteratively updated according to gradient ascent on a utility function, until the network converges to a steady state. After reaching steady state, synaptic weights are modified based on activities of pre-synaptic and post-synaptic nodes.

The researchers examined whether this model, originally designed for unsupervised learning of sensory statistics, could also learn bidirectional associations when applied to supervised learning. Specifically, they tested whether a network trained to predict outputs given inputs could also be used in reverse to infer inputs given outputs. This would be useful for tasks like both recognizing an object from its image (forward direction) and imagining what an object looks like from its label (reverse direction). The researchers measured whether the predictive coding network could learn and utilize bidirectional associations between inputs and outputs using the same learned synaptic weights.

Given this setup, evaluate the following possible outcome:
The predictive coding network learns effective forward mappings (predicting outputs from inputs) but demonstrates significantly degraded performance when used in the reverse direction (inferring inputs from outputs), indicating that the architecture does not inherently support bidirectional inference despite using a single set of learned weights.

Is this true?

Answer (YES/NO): NO